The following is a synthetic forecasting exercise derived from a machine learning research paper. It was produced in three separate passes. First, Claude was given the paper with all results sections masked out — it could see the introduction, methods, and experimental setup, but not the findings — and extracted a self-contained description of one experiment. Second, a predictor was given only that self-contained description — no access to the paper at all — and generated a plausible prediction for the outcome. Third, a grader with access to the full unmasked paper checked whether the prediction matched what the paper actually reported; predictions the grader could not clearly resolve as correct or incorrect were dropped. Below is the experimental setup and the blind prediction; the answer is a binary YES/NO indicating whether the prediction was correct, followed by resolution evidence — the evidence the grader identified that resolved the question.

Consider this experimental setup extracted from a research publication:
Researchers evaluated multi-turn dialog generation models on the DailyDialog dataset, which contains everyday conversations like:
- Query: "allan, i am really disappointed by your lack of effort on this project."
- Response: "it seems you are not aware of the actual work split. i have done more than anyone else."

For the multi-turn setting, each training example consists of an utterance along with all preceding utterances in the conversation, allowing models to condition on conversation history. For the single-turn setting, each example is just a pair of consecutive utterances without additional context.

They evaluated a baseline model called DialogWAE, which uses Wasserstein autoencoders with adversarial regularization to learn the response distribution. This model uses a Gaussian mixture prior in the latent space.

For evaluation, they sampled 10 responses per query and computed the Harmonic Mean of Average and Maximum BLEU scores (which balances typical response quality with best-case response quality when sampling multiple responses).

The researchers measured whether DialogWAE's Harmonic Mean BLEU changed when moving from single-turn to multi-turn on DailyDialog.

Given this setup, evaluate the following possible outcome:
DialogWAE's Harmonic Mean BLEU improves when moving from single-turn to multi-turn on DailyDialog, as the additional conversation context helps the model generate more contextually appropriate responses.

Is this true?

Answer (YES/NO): NO